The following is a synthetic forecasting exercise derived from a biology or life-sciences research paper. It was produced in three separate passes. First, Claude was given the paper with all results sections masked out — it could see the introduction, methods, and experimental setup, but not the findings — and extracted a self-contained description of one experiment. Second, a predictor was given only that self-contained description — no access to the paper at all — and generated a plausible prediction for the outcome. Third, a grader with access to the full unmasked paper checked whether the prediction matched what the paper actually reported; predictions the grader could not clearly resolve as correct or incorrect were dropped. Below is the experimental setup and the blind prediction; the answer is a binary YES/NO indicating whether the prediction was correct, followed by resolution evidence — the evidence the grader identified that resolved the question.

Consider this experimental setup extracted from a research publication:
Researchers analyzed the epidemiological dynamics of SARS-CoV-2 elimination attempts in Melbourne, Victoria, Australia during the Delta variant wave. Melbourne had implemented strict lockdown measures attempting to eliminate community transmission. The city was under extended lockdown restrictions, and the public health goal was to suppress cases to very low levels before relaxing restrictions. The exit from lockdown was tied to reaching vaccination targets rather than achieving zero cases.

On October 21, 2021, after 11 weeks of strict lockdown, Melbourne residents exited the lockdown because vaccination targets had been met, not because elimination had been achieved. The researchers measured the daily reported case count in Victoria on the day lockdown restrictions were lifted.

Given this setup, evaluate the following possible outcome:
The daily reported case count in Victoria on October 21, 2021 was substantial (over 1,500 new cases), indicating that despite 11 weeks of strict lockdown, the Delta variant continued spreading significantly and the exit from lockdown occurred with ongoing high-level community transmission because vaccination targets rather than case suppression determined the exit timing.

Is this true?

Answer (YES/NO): YES